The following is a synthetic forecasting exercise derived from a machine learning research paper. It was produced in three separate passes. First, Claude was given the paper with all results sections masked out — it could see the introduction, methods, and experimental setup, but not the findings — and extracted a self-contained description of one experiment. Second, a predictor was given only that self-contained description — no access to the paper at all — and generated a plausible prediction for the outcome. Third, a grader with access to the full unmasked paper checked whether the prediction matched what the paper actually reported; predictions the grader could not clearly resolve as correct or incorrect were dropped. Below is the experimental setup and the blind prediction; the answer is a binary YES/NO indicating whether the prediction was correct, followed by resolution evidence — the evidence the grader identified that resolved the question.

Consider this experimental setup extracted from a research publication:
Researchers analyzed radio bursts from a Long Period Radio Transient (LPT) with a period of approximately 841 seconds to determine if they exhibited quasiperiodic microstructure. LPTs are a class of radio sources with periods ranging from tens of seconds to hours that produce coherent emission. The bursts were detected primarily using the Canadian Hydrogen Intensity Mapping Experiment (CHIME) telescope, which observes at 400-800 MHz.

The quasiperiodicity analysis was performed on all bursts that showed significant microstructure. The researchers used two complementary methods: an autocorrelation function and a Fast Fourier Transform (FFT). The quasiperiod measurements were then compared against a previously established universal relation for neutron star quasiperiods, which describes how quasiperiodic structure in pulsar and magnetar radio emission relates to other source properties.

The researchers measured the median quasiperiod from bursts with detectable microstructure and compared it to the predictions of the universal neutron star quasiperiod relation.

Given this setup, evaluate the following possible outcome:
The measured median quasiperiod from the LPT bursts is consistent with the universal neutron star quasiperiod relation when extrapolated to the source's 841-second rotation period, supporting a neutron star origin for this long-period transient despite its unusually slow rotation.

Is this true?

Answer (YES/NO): NO